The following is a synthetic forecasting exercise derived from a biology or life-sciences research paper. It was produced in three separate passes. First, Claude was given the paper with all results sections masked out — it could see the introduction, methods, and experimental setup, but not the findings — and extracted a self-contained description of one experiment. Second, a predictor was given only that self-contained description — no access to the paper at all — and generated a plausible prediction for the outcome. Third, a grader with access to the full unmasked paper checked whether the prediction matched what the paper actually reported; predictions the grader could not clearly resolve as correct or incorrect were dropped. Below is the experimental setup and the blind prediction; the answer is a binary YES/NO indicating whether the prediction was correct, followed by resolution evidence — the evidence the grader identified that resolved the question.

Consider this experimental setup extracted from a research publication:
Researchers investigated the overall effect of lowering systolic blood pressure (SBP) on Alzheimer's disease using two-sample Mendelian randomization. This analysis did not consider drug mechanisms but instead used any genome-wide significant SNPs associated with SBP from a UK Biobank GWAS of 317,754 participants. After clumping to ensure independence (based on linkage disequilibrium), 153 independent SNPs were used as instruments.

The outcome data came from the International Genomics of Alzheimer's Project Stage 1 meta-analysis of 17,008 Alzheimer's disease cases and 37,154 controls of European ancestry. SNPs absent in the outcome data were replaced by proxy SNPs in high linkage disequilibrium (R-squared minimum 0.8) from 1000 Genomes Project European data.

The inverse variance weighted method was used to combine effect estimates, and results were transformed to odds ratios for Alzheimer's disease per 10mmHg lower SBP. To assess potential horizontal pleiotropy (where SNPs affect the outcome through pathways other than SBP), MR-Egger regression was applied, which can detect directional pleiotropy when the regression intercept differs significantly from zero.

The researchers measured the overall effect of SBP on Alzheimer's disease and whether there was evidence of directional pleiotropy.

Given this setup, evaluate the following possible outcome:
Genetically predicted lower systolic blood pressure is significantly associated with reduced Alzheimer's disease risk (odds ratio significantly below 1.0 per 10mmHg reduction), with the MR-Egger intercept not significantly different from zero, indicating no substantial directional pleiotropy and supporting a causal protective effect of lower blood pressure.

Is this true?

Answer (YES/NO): NO